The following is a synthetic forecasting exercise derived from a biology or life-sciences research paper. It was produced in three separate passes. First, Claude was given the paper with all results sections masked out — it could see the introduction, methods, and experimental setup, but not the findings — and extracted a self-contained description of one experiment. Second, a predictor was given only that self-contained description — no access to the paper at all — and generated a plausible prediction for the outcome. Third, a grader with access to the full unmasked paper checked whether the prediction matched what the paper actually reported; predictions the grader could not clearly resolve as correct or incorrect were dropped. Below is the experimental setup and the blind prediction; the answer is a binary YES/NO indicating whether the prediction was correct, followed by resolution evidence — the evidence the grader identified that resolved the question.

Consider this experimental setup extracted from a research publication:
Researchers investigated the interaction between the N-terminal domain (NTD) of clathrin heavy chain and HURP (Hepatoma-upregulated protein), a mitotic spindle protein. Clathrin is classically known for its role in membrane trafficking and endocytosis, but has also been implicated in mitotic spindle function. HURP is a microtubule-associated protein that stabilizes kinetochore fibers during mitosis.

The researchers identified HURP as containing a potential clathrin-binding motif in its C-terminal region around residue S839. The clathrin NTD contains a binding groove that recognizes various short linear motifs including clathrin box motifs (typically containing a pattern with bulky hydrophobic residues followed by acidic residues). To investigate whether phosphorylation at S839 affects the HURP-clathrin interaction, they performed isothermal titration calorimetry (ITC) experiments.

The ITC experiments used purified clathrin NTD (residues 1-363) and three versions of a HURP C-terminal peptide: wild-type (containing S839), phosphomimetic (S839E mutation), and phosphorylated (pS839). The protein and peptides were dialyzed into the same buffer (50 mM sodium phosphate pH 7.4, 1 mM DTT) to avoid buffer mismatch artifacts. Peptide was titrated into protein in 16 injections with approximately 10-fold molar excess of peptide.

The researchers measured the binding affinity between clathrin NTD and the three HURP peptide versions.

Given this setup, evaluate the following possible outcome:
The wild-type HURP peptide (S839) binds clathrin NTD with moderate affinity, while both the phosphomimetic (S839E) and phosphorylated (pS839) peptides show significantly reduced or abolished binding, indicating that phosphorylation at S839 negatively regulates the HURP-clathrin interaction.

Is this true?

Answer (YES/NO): NO